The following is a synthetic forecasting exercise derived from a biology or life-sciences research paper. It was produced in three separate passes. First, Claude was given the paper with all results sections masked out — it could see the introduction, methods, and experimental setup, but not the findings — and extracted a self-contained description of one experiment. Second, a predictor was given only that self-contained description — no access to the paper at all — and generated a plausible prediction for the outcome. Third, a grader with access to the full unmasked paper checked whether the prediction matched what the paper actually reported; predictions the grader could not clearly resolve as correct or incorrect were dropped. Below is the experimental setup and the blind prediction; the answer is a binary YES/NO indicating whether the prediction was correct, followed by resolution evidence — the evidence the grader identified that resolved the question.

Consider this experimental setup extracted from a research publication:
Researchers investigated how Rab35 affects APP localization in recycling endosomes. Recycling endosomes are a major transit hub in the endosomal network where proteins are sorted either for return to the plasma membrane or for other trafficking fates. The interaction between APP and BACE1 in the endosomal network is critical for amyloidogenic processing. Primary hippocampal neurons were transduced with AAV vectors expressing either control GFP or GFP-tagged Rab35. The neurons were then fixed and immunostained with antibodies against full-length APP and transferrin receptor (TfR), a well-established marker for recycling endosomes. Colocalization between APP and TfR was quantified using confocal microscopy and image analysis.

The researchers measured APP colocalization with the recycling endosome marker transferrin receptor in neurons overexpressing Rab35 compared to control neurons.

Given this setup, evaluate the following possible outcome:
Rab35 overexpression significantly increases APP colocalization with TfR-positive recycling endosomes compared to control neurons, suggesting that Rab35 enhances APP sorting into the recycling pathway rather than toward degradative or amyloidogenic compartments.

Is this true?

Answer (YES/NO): NO